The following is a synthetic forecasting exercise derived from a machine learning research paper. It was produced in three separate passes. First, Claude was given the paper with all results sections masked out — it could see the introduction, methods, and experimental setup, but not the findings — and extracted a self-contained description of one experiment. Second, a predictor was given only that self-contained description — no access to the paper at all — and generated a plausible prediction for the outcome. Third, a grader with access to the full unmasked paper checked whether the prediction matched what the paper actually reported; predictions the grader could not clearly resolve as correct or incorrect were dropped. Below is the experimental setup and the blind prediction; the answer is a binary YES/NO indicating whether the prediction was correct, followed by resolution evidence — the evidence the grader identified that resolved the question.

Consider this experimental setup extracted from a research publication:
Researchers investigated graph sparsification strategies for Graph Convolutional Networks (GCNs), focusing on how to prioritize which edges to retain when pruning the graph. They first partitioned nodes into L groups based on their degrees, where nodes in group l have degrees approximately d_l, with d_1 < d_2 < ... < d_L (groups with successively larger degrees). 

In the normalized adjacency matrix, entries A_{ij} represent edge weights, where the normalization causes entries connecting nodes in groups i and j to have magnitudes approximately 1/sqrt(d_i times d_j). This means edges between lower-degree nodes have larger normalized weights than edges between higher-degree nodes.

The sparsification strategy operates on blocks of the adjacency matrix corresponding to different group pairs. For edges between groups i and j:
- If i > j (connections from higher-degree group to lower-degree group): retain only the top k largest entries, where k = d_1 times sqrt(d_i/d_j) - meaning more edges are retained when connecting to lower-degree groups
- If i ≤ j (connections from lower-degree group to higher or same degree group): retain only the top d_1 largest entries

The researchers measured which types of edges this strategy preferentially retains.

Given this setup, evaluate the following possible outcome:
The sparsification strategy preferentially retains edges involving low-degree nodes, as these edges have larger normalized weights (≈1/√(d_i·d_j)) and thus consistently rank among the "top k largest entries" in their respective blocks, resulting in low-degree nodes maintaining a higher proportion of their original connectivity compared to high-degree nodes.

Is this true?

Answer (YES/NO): YES